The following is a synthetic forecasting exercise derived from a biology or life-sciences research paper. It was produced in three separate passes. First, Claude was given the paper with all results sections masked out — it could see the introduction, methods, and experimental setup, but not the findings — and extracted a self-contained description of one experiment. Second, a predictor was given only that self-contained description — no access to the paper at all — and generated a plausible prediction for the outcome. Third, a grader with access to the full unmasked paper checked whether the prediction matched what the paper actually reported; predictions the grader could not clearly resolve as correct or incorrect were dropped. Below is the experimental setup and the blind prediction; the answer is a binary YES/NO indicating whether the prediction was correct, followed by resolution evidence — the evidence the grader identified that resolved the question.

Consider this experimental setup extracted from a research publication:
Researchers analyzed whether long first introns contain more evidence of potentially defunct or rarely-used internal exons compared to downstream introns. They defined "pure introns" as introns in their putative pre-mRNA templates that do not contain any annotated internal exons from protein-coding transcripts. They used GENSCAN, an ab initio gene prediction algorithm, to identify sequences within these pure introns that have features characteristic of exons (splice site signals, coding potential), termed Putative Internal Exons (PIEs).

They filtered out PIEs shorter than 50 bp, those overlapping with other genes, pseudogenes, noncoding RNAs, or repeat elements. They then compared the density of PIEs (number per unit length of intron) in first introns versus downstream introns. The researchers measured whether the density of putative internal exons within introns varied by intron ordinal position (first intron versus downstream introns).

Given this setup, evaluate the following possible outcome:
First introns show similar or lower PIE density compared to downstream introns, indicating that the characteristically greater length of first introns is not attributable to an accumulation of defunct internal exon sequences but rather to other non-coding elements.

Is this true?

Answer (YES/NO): NO